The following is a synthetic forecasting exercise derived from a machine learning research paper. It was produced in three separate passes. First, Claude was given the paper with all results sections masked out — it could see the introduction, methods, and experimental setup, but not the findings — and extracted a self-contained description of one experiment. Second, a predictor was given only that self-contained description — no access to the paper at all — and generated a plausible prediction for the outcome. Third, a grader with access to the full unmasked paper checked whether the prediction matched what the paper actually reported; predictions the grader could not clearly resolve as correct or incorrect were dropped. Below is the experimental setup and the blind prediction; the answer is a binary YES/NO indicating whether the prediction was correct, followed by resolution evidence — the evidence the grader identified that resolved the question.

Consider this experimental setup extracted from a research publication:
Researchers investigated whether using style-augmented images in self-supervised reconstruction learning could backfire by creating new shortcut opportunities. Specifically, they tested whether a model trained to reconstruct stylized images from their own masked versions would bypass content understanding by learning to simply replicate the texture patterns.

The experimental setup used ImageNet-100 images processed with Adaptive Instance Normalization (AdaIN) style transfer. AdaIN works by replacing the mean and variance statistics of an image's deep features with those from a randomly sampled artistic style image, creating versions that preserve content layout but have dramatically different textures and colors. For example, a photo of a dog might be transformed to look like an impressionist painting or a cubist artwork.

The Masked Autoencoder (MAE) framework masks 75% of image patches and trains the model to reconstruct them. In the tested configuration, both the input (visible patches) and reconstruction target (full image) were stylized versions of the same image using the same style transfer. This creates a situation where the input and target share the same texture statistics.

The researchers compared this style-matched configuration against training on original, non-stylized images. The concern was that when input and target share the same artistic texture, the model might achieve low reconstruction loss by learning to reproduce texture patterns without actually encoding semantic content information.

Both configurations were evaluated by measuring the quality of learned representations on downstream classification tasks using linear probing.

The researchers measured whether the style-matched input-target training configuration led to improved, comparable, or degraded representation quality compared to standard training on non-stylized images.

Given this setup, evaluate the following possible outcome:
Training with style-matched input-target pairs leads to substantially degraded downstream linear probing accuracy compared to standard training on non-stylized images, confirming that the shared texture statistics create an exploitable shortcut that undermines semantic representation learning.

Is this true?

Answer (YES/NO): YES